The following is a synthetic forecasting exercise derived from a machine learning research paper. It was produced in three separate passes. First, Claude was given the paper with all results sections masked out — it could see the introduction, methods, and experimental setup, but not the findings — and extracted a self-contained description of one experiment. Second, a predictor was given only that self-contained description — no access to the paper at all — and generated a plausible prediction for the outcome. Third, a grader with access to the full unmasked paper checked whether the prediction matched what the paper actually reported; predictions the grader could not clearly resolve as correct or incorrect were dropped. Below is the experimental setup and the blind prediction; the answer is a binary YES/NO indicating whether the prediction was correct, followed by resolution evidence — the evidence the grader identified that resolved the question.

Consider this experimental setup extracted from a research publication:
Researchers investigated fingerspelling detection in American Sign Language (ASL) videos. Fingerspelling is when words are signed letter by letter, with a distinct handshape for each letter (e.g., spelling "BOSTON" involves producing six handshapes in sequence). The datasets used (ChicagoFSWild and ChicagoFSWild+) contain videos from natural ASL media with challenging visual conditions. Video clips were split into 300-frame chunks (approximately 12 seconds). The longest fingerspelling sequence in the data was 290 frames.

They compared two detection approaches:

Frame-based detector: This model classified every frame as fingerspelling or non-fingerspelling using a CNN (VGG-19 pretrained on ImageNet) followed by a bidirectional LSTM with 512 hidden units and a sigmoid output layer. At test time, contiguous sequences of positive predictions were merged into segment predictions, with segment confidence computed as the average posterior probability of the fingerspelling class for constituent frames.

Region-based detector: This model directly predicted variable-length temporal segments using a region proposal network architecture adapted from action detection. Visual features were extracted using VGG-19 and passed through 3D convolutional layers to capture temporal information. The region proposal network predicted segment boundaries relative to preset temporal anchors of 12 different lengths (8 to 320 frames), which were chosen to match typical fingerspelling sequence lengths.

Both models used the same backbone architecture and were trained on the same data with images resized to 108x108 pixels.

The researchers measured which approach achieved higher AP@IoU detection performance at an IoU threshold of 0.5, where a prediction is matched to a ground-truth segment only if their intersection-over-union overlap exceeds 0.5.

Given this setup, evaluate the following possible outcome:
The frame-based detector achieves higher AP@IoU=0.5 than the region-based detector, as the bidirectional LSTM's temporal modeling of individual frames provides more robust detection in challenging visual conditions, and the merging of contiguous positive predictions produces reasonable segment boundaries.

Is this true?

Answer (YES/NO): NO